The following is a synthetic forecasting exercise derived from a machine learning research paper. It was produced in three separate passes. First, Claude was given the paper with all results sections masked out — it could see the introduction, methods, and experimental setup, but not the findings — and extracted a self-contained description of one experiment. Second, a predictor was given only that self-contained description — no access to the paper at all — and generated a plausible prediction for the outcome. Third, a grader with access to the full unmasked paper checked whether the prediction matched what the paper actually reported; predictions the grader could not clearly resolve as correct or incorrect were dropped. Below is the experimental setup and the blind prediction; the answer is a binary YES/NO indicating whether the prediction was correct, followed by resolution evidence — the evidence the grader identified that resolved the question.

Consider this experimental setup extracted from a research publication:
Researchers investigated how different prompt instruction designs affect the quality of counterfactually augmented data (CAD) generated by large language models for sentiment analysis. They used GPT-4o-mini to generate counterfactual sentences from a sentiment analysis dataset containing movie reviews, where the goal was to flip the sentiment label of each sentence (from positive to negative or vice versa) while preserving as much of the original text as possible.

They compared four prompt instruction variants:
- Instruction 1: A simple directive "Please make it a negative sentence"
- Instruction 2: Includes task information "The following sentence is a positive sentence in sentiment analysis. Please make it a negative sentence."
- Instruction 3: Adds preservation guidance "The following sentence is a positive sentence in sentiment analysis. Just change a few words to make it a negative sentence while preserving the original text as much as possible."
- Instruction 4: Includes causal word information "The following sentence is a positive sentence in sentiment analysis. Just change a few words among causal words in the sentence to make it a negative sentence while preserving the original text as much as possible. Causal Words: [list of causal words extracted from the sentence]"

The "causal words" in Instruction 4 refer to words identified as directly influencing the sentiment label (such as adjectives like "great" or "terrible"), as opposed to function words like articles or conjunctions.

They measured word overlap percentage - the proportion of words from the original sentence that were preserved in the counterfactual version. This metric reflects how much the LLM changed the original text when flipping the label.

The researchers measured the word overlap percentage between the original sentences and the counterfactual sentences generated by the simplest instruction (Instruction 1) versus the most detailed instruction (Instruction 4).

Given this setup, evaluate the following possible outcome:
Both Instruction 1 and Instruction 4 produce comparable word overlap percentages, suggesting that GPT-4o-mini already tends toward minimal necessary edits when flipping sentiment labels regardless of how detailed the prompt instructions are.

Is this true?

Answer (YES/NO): NO